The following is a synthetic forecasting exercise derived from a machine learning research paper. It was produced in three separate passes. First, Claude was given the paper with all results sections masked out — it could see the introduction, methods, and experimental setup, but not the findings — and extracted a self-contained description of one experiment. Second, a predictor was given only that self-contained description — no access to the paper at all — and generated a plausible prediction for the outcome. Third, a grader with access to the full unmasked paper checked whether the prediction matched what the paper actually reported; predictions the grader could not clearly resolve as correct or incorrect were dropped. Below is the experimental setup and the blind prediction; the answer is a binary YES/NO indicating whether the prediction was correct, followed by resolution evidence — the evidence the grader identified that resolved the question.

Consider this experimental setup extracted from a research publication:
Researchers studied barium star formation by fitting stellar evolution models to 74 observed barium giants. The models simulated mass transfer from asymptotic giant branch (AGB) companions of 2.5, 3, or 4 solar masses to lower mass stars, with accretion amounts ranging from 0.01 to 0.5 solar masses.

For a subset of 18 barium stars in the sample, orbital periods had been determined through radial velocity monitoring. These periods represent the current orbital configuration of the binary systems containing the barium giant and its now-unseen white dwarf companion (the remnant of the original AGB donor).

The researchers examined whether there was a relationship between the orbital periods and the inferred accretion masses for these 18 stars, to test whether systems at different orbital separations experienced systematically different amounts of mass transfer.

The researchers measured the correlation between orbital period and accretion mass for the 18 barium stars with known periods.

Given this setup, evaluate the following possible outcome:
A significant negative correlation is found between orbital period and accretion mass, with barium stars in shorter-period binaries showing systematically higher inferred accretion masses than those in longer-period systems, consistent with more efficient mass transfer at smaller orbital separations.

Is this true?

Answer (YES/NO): NO